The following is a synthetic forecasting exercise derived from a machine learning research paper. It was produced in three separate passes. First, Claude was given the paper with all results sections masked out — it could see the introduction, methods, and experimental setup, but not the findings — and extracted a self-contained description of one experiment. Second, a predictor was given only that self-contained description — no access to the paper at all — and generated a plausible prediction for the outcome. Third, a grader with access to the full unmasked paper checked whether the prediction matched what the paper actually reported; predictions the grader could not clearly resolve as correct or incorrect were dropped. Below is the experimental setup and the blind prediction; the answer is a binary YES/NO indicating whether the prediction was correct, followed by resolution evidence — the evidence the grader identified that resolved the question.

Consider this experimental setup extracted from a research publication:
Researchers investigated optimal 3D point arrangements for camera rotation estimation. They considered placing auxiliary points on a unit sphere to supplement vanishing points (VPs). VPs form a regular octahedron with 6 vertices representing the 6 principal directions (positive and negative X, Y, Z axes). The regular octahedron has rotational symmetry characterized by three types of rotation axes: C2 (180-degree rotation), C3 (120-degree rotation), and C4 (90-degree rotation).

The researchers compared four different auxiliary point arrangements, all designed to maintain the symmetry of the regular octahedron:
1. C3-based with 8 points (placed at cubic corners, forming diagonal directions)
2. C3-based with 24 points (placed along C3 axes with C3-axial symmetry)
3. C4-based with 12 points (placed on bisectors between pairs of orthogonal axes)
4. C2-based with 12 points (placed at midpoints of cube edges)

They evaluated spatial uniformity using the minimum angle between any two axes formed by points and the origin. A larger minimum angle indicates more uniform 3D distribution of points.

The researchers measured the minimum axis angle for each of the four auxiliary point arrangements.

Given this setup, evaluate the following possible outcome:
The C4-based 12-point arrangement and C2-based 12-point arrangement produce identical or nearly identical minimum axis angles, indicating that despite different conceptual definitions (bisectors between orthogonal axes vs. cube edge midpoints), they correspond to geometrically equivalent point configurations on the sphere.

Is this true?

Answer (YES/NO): YES